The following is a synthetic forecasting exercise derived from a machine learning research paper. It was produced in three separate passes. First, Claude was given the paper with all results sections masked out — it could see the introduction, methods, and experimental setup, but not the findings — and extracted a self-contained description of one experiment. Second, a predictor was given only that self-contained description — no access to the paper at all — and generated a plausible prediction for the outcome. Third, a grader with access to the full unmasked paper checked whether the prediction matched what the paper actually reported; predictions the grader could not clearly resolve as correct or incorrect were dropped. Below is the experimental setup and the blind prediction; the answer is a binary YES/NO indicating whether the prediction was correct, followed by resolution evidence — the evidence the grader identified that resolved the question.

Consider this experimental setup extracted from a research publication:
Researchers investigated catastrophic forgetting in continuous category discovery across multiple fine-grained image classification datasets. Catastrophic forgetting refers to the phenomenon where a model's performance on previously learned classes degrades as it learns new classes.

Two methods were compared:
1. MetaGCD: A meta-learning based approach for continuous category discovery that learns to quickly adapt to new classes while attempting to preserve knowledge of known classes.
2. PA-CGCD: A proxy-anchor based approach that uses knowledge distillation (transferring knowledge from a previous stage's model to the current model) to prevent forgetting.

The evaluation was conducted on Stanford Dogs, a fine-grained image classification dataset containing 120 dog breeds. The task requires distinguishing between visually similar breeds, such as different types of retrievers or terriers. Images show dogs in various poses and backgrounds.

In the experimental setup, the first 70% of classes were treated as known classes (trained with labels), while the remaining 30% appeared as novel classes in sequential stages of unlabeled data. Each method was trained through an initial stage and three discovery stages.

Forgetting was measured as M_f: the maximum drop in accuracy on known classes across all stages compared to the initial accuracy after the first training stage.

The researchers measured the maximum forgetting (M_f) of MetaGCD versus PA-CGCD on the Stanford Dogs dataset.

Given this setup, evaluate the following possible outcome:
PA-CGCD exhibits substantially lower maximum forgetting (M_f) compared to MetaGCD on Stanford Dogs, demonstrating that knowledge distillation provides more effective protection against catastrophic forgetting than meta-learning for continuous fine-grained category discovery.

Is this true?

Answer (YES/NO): YES